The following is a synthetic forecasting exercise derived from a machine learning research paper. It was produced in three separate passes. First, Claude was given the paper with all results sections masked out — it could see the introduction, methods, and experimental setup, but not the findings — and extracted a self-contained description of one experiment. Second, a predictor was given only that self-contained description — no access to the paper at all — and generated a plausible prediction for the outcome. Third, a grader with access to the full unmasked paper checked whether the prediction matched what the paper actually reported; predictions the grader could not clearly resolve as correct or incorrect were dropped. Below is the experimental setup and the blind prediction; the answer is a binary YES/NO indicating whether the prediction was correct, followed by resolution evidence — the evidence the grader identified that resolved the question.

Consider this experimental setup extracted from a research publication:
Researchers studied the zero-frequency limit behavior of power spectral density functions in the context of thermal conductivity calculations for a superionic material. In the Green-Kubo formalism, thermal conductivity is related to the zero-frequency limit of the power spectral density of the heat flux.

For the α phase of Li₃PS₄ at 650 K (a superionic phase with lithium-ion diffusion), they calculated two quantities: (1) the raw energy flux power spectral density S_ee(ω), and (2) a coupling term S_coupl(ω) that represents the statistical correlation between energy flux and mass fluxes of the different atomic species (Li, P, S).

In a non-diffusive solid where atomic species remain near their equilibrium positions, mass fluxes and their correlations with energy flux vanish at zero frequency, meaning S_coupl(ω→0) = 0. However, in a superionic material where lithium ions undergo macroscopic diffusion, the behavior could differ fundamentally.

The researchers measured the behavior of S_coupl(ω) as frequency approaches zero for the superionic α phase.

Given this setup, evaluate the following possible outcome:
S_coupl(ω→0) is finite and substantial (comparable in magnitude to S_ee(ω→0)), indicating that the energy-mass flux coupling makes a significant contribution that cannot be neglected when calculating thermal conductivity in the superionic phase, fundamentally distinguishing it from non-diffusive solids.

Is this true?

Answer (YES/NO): YES